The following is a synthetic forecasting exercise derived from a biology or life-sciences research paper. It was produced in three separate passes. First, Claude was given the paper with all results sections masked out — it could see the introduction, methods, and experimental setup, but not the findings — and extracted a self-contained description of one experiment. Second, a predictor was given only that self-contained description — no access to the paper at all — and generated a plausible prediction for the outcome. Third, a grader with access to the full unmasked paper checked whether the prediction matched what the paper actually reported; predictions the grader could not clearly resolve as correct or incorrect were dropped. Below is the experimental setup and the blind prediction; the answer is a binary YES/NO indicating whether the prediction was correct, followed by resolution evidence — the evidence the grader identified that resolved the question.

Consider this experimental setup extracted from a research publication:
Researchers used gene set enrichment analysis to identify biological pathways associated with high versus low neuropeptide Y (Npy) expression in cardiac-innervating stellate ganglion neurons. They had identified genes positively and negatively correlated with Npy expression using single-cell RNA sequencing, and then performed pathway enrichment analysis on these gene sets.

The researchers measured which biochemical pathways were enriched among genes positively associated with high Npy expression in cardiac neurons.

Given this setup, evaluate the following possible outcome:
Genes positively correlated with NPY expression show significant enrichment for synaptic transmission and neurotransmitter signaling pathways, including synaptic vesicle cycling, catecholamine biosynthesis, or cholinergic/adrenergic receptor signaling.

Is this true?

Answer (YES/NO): YES